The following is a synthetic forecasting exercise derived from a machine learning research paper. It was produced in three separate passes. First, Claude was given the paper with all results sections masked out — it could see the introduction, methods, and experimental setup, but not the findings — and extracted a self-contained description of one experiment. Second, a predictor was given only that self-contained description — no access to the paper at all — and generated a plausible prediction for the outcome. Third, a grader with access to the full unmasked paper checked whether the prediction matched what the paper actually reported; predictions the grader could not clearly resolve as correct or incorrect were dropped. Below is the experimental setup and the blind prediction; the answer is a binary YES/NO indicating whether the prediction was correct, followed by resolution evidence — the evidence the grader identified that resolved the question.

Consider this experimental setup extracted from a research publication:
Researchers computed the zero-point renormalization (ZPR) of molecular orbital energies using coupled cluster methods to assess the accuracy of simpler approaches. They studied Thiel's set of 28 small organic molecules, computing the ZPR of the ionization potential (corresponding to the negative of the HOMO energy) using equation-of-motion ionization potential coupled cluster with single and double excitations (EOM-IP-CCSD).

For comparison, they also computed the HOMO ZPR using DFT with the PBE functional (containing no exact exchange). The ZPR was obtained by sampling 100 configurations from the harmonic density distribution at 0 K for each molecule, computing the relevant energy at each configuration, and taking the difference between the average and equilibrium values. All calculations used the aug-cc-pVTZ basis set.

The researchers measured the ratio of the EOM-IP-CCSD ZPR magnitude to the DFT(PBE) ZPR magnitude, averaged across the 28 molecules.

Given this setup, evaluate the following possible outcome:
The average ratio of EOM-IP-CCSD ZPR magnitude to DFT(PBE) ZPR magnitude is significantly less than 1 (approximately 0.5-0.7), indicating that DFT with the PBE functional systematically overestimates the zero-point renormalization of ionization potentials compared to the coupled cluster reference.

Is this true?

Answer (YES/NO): NO